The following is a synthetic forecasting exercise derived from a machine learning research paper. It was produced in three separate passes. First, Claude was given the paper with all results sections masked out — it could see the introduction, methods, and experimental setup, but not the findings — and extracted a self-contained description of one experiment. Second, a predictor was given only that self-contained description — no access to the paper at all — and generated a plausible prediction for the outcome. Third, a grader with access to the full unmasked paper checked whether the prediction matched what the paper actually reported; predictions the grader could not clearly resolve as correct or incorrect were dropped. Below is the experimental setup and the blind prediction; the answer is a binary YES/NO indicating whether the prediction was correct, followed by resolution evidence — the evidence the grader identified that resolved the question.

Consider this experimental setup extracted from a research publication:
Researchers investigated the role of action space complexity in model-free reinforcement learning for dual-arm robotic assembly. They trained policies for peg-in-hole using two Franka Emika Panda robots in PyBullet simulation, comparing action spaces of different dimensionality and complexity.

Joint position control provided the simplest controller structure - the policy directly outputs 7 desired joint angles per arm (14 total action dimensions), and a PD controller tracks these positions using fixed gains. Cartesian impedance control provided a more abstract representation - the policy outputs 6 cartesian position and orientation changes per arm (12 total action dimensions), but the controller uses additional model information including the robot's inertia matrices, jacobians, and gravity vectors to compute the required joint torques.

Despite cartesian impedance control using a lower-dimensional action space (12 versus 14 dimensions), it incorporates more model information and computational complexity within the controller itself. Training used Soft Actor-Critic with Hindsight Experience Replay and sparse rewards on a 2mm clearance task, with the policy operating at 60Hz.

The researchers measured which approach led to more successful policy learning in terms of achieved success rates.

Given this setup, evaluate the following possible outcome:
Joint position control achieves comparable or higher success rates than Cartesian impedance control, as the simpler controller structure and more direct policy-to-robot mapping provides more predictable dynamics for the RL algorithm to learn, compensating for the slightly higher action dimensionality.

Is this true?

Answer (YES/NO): YES